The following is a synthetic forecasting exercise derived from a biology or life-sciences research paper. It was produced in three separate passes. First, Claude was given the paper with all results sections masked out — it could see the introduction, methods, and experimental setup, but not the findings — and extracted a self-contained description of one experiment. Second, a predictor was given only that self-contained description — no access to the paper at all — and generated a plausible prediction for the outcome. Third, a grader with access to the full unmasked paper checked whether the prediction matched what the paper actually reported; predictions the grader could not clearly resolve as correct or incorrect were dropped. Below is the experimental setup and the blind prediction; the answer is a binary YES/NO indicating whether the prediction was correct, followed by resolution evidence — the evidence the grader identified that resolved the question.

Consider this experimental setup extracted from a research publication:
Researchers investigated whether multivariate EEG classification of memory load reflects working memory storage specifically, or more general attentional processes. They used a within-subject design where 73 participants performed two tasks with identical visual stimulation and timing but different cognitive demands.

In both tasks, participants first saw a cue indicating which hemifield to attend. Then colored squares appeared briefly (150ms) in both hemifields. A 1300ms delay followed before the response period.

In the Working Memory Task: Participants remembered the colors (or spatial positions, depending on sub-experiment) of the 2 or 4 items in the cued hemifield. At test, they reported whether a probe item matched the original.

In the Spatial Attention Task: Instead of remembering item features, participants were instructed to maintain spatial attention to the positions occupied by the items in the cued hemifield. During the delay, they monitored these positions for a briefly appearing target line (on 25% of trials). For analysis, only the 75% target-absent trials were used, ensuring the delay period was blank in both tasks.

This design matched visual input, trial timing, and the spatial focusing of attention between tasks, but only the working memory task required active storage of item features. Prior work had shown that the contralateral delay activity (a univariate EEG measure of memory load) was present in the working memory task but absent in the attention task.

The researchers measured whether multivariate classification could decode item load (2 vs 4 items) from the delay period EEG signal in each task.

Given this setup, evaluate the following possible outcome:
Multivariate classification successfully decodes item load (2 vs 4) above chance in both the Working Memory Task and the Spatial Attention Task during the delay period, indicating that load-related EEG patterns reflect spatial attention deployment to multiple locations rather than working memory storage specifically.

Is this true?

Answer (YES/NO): NO